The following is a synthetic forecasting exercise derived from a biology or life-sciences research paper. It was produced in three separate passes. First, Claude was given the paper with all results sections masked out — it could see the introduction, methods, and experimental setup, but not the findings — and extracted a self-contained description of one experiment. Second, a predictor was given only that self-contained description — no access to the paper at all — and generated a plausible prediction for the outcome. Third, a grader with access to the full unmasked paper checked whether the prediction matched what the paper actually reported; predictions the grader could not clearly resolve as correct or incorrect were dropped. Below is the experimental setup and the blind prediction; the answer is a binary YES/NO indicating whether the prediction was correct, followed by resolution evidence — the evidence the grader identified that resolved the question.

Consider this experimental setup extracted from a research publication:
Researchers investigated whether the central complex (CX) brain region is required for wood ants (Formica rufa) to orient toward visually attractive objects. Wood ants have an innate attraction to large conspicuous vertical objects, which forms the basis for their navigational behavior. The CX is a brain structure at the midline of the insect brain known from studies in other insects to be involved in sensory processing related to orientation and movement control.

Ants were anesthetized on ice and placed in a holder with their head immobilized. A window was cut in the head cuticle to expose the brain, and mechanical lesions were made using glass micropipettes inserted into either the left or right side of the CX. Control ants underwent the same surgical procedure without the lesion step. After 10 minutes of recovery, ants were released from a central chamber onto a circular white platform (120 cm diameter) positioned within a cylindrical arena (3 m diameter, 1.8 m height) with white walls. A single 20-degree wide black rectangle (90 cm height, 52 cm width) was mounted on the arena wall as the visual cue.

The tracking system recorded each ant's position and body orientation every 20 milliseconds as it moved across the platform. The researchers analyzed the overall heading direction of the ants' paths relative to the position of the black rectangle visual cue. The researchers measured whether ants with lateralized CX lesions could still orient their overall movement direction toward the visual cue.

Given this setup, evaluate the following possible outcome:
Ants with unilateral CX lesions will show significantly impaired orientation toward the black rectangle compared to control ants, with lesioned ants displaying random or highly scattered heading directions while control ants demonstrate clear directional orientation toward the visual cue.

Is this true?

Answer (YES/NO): NO